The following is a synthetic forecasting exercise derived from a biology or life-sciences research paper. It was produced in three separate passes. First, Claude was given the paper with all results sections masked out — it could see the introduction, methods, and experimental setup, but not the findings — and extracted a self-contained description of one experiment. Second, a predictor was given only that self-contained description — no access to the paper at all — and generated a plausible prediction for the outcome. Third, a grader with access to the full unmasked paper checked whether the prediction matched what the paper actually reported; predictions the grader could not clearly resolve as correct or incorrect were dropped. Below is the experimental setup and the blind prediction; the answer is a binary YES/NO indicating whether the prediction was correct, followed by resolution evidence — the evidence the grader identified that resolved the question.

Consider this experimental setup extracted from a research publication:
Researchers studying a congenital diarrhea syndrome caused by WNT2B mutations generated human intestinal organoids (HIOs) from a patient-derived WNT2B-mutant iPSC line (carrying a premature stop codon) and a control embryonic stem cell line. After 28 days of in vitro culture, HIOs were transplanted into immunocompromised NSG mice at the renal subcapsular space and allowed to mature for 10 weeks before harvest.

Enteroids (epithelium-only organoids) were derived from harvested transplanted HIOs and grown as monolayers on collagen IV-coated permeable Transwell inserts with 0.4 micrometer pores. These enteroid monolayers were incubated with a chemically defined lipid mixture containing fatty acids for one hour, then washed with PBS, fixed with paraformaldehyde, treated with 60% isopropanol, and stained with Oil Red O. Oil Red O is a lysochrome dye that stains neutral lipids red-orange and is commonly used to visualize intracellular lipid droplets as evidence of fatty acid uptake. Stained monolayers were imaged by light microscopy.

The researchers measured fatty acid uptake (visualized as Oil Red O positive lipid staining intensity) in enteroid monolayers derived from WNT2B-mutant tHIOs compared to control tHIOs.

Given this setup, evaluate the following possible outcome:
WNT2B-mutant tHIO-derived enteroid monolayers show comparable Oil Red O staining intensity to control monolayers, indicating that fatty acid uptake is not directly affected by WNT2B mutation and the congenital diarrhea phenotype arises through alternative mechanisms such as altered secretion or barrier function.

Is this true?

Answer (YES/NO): NO